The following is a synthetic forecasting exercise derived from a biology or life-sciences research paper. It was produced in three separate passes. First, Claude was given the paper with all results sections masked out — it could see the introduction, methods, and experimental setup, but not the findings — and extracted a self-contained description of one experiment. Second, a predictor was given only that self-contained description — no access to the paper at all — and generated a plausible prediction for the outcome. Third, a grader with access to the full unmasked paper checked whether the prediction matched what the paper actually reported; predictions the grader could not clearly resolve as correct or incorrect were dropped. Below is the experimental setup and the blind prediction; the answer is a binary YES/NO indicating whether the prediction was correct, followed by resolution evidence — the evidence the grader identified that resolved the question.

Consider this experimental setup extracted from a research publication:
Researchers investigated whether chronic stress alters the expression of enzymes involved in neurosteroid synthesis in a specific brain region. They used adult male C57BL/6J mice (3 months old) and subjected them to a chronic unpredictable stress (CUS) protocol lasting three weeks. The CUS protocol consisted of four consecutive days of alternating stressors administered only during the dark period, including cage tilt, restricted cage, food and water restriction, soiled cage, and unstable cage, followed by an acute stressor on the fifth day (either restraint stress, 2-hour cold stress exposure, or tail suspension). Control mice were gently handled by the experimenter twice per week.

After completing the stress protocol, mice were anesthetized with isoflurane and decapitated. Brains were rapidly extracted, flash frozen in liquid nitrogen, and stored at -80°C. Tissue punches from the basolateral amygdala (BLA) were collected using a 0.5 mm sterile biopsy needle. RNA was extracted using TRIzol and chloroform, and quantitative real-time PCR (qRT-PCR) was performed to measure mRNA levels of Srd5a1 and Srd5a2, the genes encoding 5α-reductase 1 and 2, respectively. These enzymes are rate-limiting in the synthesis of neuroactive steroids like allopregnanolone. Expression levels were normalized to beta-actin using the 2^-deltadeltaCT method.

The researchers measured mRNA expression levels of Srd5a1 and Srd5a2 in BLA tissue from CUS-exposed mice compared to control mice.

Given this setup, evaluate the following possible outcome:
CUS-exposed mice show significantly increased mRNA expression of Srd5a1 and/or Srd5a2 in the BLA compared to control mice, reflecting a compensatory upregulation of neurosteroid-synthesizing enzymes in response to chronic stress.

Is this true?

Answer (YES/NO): NO